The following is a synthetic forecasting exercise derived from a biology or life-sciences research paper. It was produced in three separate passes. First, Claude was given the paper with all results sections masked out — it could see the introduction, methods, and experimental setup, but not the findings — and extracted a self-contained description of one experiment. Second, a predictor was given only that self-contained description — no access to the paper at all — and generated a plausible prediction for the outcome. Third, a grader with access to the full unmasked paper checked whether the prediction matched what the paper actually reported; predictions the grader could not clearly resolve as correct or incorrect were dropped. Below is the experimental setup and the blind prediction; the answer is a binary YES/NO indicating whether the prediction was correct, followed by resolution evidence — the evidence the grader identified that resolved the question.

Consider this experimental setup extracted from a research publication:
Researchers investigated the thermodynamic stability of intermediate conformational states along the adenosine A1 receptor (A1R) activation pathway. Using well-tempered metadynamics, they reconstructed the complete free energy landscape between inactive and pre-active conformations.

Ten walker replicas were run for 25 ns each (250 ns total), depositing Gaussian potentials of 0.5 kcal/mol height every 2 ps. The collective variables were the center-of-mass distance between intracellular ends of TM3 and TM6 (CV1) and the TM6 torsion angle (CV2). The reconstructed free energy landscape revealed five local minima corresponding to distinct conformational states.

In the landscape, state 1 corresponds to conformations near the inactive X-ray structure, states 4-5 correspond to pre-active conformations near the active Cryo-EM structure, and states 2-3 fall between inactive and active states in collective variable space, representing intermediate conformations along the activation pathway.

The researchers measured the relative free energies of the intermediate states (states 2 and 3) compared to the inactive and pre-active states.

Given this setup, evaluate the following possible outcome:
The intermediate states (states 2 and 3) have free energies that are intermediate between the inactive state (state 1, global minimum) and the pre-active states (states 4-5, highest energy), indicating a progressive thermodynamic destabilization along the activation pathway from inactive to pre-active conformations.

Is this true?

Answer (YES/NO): NO